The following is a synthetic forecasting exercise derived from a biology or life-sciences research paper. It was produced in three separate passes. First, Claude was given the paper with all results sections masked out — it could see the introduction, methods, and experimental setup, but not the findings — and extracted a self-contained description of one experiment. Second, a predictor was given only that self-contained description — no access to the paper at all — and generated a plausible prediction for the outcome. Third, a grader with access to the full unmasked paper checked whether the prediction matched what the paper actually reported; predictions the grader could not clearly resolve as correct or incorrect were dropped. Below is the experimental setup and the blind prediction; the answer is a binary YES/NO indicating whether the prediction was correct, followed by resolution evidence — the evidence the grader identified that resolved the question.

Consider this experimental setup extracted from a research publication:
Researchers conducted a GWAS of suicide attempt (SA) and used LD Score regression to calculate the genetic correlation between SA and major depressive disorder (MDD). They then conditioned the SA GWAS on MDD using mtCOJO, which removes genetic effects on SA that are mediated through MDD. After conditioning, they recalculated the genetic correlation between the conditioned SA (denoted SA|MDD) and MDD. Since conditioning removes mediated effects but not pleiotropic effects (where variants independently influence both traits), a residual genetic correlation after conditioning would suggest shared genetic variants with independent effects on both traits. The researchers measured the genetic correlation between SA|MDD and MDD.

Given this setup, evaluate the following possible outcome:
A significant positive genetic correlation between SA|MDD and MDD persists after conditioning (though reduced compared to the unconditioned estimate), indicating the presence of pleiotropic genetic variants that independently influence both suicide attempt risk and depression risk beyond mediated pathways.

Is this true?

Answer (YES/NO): YES